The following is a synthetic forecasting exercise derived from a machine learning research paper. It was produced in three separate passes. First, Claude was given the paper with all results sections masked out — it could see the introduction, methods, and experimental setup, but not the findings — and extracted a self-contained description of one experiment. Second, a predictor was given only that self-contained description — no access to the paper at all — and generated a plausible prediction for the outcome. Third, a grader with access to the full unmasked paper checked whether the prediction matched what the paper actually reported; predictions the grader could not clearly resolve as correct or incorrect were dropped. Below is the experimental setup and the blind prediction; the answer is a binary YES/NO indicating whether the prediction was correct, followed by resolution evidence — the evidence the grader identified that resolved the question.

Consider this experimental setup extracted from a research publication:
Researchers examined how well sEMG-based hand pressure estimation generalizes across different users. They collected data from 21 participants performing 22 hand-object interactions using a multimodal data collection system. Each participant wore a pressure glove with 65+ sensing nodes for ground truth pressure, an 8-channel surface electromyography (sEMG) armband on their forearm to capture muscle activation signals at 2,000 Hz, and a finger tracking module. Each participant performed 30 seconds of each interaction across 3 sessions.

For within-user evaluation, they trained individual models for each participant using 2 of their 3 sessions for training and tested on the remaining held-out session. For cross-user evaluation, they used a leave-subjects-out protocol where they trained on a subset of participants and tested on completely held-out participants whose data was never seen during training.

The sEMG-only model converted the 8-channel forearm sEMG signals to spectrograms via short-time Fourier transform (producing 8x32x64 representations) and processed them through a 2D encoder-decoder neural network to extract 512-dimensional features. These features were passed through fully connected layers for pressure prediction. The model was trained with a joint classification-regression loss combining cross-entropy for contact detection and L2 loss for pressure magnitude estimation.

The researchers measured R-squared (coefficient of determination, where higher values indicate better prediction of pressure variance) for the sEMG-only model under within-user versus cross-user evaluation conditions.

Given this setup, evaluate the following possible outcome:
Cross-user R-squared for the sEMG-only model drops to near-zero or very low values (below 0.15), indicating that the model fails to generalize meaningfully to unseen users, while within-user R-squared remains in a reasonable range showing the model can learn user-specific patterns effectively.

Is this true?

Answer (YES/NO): NO